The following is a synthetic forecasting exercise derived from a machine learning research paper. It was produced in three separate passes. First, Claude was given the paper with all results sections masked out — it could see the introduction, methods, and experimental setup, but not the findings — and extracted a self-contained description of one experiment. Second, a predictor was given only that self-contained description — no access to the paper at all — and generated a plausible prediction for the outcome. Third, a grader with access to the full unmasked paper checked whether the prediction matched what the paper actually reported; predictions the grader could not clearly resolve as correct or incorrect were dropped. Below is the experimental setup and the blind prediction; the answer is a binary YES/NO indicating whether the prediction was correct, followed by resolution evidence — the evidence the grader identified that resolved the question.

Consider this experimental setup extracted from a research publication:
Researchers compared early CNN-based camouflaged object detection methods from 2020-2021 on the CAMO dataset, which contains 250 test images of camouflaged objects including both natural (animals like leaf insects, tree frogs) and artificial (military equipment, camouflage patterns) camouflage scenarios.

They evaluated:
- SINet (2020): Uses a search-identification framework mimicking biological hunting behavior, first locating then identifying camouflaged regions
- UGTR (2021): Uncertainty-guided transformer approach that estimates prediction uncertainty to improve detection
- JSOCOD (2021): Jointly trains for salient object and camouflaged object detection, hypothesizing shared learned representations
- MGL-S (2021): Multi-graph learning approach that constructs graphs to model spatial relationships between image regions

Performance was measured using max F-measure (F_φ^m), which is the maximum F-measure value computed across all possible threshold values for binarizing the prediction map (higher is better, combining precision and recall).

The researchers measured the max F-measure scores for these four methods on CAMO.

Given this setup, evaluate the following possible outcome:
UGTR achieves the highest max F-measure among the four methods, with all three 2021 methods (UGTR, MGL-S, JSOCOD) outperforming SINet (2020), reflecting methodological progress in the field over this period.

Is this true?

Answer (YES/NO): NO